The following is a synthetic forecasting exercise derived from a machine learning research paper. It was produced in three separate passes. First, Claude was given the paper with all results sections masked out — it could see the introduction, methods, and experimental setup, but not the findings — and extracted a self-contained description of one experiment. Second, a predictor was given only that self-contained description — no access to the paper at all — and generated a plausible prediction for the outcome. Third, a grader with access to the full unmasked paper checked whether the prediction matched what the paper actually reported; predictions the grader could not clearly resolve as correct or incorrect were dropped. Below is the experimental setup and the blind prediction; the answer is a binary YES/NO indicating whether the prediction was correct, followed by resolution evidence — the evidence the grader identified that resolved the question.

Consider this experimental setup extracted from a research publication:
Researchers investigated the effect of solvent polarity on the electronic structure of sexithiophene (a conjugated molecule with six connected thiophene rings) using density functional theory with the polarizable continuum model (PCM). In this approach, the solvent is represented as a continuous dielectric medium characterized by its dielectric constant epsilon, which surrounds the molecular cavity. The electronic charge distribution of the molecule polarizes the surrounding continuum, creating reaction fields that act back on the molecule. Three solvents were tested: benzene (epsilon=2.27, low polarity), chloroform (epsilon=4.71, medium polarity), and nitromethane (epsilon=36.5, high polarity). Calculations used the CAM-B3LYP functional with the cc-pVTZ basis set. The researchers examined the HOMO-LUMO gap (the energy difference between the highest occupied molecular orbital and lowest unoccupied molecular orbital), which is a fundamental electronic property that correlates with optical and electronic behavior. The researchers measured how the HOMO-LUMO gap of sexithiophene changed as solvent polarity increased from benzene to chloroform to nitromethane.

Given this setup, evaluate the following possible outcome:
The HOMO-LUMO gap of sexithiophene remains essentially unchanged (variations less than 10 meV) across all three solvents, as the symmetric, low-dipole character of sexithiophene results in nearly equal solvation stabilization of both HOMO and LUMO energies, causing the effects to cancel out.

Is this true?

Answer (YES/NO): NO